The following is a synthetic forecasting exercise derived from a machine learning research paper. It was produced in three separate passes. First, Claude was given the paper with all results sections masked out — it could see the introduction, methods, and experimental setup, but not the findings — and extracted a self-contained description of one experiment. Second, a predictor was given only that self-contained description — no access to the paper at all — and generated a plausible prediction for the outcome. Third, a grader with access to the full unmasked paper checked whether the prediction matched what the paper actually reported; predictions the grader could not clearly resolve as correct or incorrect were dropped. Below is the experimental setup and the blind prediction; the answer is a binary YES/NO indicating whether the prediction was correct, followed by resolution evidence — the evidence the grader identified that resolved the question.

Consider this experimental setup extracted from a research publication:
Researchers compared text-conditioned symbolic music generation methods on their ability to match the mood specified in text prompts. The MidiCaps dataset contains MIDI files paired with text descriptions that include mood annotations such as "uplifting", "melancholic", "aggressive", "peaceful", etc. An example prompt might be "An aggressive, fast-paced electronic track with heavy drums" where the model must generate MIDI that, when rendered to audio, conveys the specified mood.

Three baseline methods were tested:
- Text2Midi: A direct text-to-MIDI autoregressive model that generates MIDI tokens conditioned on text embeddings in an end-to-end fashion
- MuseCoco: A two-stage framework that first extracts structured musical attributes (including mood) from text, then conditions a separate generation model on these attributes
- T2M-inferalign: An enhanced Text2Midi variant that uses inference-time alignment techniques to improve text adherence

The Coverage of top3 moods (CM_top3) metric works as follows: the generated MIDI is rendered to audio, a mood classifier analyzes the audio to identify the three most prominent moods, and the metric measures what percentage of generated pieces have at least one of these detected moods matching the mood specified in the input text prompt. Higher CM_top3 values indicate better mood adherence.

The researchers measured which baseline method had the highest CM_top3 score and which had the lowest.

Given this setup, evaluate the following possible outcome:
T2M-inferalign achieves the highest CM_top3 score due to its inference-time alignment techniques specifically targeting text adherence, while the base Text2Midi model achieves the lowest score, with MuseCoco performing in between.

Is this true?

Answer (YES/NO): NO